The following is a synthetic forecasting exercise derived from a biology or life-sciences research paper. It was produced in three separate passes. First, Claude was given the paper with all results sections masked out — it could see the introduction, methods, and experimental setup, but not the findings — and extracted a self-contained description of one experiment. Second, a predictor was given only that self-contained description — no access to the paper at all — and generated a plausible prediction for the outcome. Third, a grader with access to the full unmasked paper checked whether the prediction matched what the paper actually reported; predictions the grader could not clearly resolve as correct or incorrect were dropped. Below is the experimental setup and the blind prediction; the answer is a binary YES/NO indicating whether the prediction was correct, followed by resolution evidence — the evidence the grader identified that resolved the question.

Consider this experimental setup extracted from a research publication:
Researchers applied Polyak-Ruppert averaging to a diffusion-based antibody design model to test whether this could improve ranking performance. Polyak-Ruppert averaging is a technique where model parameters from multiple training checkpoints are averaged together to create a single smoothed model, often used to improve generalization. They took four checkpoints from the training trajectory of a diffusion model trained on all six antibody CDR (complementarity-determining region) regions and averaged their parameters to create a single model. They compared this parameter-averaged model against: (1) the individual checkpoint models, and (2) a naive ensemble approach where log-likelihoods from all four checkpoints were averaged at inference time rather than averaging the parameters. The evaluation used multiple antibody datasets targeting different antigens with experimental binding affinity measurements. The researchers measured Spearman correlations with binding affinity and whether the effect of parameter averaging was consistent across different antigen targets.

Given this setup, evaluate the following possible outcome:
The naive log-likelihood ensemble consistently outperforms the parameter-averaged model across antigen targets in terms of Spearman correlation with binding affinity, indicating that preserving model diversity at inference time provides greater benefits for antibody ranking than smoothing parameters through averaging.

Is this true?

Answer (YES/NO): NO